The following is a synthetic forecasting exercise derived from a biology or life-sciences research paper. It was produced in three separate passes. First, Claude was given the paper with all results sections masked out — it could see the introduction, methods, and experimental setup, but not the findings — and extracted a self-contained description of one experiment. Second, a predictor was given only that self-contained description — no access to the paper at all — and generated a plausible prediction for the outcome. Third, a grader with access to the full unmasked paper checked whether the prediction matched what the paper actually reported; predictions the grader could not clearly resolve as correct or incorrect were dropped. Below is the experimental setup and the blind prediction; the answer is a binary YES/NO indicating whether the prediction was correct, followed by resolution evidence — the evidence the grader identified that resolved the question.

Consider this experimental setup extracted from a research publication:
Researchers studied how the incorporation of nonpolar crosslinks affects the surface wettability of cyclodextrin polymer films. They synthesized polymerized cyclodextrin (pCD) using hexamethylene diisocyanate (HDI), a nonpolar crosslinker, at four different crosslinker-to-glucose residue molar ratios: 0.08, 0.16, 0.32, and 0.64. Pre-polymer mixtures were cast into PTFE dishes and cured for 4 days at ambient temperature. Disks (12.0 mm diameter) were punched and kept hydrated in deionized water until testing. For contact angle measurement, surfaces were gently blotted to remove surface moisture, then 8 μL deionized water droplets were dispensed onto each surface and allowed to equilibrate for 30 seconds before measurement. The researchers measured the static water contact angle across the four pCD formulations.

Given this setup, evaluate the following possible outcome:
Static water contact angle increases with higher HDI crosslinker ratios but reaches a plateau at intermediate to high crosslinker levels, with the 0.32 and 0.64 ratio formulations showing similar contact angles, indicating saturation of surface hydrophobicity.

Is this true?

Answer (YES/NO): NO